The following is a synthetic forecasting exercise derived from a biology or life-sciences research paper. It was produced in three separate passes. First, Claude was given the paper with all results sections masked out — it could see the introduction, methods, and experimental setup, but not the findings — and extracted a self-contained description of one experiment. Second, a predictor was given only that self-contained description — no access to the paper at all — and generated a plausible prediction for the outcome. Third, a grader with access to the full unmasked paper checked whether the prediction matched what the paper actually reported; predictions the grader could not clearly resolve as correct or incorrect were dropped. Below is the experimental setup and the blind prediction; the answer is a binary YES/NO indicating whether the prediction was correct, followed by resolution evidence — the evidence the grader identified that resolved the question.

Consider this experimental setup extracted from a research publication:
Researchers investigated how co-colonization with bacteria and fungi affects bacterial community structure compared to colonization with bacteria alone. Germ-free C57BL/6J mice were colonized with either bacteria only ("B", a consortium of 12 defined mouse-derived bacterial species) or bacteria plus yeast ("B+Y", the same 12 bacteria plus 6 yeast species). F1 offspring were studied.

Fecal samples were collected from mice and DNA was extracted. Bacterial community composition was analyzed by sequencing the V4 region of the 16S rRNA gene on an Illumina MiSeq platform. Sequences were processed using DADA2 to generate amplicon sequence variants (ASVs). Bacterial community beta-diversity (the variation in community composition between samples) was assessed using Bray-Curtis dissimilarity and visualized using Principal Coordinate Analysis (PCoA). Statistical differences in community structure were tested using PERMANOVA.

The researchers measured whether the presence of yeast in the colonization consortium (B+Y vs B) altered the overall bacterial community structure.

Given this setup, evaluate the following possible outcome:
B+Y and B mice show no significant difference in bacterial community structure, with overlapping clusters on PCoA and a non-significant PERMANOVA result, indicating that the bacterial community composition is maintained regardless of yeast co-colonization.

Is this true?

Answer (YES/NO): NO